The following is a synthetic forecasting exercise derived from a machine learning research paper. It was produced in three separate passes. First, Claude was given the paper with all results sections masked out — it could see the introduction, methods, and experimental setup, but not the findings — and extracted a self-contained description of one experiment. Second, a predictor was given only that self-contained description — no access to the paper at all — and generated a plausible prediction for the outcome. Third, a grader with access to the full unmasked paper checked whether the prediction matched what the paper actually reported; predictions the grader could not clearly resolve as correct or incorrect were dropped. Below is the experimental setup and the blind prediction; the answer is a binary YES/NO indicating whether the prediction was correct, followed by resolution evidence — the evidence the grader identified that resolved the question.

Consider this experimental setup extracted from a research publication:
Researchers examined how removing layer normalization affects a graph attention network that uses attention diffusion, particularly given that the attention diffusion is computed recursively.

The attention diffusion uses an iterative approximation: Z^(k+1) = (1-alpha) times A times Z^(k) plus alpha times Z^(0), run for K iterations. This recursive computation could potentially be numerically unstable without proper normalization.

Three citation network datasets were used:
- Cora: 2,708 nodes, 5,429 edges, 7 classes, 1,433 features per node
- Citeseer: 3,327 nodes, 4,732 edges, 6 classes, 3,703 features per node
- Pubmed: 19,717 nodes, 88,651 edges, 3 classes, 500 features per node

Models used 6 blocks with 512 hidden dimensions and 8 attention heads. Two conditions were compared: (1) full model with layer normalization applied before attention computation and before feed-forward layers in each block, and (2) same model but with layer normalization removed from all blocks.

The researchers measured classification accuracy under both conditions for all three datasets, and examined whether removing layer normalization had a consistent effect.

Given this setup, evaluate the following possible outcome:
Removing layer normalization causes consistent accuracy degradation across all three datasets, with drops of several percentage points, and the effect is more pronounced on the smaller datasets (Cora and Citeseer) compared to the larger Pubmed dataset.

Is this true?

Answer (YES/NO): NO